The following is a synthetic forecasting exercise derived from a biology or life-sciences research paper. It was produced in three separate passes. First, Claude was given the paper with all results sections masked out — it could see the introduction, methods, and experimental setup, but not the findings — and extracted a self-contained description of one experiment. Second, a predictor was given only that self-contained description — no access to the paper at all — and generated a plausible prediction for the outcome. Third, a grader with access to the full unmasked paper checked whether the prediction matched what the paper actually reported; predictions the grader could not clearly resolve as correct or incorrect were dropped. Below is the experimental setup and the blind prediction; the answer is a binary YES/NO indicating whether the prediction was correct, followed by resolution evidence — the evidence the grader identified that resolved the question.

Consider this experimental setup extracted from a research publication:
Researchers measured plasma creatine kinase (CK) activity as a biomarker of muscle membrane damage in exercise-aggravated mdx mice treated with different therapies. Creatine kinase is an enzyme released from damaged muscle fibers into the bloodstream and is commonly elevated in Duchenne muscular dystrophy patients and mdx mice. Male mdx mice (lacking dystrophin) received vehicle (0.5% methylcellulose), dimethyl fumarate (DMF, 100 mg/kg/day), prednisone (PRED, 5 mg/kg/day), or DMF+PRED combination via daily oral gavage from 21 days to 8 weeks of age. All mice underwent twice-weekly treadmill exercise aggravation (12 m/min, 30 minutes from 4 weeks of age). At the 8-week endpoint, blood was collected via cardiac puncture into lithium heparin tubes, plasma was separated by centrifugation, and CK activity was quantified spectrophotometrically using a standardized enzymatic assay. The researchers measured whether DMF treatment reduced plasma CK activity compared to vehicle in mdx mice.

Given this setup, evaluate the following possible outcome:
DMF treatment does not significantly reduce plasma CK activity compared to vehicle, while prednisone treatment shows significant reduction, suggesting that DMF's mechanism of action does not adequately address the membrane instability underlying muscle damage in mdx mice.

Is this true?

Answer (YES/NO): NO